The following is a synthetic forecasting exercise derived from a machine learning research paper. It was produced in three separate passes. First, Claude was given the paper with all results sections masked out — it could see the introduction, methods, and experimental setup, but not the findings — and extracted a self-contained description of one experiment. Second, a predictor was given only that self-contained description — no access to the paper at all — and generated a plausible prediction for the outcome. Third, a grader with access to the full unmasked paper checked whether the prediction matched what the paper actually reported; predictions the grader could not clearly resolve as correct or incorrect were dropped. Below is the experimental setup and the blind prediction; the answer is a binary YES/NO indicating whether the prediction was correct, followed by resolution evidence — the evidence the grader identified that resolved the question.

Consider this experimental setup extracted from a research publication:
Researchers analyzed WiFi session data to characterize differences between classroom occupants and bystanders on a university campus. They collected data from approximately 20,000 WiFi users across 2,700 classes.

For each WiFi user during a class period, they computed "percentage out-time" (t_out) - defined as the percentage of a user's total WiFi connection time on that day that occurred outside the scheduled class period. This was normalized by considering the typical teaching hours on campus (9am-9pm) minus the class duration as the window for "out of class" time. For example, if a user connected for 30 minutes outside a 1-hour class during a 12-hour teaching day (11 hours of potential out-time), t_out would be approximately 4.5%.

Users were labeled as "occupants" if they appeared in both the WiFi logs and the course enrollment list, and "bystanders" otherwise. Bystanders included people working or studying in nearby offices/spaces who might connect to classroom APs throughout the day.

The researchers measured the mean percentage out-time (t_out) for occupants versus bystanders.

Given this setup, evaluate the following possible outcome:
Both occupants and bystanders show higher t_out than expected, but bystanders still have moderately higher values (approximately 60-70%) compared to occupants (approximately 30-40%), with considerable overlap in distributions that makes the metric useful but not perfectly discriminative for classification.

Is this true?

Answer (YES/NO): NO